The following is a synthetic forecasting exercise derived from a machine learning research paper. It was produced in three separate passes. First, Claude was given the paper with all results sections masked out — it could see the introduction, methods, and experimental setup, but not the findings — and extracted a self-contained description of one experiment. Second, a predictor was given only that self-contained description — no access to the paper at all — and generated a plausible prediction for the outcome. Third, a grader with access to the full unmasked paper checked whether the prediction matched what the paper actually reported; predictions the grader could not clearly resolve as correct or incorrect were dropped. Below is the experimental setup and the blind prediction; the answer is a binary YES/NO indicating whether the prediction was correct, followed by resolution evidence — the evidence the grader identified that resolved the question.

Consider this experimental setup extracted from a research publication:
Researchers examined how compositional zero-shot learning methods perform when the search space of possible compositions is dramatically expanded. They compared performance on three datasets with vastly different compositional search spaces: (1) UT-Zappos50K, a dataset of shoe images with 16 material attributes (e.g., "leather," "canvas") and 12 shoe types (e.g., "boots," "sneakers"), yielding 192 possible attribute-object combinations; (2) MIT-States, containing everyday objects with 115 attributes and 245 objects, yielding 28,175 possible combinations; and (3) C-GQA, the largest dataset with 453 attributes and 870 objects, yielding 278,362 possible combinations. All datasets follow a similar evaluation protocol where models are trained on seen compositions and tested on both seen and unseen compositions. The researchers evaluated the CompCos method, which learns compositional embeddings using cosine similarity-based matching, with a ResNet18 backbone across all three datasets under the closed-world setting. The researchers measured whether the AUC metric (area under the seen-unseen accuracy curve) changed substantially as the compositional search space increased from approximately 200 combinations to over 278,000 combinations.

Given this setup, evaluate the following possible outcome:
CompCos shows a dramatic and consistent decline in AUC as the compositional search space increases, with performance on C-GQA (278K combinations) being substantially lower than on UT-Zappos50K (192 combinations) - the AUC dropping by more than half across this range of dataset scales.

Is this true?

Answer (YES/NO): YES